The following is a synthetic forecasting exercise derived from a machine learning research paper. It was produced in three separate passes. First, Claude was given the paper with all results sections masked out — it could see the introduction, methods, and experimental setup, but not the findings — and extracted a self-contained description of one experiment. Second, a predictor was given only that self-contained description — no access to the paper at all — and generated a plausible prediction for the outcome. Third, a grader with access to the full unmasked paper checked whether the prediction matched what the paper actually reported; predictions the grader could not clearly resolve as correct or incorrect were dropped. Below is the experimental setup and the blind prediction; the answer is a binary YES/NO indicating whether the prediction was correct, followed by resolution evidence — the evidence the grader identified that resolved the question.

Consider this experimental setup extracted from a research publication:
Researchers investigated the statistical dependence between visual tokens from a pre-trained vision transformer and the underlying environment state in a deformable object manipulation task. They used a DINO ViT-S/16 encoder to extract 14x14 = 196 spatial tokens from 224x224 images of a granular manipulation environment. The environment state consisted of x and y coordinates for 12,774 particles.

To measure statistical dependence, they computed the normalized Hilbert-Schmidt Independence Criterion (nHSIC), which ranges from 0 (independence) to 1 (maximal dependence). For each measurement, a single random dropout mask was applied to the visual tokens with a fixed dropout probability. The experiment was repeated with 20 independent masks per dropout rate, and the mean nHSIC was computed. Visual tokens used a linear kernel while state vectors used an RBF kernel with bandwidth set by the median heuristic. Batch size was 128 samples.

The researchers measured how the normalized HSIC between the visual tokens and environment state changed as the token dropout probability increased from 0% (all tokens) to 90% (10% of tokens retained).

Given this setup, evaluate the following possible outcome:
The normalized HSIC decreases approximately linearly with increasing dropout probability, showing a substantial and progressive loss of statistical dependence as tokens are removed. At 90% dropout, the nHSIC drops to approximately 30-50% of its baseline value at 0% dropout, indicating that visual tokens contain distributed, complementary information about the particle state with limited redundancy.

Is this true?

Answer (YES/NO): NO